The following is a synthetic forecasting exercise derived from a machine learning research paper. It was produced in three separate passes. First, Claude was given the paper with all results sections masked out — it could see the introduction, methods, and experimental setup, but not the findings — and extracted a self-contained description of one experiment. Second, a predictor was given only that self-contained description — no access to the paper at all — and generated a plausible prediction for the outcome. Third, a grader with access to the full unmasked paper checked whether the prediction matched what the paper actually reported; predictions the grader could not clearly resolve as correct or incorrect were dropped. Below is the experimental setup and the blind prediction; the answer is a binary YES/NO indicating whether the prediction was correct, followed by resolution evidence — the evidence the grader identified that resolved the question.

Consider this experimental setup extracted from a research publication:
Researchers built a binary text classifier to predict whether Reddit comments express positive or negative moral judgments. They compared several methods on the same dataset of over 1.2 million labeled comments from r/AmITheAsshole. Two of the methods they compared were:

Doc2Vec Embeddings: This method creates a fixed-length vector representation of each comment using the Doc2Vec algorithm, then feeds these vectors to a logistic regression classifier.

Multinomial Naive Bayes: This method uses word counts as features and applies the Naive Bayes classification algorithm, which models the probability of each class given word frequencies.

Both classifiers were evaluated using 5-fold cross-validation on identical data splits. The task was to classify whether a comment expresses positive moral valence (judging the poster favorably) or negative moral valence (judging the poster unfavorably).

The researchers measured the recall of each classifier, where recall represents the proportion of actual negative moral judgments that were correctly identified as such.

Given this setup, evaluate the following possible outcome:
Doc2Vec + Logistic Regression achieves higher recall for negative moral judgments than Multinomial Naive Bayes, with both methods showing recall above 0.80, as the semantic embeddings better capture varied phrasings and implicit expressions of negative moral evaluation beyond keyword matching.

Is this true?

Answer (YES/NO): NO